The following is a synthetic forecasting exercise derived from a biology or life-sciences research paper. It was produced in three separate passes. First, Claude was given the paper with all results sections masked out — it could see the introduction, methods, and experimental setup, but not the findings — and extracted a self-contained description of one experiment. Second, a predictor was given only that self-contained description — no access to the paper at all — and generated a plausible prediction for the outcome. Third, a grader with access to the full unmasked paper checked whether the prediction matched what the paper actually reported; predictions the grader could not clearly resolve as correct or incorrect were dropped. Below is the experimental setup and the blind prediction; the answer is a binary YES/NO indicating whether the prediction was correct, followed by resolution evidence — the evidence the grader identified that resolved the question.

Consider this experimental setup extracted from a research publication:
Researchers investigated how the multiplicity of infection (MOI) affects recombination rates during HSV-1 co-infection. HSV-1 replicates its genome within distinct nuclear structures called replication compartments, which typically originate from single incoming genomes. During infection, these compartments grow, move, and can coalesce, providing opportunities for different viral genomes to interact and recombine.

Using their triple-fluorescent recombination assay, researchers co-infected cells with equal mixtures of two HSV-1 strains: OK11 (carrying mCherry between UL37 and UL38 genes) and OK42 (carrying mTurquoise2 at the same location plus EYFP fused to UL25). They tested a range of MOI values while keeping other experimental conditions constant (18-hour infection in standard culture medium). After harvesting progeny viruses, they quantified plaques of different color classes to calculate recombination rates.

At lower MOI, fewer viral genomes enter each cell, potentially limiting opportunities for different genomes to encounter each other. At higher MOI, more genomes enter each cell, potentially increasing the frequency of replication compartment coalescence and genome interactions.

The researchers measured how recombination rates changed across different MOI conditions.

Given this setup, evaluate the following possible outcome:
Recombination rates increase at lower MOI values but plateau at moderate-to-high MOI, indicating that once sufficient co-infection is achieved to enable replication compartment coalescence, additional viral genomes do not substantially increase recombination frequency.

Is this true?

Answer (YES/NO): NO